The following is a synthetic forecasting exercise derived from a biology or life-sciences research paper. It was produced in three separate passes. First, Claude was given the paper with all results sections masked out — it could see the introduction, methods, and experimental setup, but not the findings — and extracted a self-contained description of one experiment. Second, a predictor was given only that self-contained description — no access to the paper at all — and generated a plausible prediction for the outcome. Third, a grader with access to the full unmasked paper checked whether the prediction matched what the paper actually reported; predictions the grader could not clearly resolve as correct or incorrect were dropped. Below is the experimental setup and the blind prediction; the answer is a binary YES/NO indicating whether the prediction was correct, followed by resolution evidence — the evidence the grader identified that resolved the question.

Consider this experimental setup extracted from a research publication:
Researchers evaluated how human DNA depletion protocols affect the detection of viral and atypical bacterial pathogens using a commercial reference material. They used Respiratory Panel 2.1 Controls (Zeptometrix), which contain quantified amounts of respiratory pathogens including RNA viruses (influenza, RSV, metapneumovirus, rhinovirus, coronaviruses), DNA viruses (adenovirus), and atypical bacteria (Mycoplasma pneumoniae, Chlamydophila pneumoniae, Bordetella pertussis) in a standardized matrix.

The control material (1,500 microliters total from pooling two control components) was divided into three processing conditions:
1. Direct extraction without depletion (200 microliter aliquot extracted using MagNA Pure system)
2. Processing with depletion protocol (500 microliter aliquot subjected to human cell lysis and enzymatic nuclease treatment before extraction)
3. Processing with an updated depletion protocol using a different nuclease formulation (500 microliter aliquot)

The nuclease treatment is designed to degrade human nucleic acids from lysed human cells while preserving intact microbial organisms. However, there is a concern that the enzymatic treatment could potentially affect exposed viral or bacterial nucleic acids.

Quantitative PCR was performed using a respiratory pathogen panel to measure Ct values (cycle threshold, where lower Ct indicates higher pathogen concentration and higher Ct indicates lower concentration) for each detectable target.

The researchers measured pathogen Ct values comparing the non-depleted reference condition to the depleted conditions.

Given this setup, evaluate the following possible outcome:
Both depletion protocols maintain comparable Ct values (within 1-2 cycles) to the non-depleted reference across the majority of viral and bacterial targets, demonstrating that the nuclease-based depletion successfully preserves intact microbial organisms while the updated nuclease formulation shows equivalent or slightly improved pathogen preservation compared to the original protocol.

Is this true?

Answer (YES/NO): YES